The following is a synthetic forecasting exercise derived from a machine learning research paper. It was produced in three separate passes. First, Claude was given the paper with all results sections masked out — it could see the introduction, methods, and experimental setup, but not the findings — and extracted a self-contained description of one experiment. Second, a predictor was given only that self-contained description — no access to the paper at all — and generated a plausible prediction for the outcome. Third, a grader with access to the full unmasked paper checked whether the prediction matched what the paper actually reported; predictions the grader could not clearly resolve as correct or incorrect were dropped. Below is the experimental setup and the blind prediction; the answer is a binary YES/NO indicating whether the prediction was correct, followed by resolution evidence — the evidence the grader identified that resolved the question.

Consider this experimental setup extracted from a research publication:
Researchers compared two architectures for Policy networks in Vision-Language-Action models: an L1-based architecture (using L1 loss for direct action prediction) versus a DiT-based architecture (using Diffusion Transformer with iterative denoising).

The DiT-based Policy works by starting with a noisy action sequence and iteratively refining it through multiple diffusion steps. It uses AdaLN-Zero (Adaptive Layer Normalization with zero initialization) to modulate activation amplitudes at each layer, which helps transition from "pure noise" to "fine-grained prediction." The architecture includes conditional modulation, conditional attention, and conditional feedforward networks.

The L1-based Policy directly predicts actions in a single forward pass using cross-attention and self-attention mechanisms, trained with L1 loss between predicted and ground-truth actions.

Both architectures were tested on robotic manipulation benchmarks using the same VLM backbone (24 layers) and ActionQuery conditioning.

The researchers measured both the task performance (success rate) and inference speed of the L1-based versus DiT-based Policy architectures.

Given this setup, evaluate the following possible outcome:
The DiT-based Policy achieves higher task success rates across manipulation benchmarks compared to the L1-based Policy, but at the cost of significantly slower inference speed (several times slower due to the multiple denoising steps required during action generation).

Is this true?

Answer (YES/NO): NO